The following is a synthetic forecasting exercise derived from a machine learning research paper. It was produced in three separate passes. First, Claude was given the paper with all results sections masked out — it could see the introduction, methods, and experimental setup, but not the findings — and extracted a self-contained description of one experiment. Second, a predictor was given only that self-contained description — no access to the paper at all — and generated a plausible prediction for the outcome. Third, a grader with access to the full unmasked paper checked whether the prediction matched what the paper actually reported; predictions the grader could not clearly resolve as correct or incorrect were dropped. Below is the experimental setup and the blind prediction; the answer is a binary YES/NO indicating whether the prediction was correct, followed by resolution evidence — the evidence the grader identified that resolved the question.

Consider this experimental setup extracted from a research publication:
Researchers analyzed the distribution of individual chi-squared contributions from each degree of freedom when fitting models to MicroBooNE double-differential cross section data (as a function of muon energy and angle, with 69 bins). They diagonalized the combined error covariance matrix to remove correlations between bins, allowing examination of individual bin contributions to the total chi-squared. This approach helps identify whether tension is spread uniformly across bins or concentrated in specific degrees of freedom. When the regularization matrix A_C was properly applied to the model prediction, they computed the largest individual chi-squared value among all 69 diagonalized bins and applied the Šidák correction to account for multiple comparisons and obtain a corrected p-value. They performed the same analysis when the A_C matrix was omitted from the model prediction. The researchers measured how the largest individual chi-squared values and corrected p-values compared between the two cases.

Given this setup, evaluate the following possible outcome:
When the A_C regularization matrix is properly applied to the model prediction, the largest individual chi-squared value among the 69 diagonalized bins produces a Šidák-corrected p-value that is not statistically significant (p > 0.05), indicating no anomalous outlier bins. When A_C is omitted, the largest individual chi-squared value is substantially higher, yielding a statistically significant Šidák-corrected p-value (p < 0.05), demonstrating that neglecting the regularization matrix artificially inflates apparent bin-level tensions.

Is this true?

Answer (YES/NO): YES